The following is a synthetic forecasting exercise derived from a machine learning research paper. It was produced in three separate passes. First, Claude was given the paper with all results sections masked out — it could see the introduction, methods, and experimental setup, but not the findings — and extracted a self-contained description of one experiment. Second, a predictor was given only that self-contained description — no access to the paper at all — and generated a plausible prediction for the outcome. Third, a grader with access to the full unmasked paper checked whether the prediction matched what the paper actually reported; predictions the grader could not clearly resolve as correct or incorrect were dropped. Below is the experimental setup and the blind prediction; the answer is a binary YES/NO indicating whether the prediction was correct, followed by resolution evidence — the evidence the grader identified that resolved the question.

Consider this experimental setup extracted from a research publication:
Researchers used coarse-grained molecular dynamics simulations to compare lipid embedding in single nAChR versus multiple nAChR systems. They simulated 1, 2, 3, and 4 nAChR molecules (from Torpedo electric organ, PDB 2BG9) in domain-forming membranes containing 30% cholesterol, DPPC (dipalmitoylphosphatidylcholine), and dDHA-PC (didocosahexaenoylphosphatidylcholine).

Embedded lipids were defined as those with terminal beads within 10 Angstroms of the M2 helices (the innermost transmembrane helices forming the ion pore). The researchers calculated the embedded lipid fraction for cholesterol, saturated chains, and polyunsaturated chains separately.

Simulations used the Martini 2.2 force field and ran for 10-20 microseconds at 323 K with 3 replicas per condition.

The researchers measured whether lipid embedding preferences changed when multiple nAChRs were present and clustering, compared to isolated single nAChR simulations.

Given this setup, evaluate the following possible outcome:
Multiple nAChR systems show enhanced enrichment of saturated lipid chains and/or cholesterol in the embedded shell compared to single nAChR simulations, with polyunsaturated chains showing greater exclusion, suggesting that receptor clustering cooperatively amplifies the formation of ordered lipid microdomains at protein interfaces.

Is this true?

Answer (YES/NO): NO